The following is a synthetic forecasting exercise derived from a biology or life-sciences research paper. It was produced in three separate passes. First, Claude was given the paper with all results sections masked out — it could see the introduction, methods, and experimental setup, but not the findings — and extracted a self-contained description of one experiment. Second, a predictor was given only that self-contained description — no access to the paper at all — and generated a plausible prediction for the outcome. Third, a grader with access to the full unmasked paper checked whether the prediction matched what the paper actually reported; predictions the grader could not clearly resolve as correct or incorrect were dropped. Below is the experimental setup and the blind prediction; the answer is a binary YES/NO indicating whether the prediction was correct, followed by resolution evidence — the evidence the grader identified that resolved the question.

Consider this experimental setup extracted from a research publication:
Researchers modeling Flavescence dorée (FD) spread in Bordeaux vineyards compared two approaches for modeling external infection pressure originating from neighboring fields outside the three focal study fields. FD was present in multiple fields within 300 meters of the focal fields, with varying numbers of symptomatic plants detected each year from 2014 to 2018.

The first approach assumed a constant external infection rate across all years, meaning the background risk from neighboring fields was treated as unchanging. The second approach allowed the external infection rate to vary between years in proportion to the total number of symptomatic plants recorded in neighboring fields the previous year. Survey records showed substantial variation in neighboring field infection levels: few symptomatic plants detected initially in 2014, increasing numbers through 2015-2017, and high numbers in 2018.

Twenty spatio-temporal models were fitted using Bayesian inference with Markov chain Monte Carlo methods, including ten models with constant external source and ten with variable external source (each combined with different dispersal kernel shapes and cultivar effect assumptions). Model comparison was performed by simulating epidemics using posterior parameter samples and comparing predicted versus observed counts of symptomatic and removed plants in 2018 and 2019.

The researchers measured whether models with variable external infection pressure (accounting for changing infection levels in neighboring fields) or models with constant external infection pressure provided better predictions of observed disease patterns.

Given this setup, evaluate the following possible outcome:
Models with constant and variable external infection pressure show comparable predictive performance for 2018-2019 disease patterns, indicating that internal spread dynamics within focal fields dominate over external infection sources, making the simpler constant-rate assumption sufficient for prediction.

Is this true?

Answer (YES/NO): NO